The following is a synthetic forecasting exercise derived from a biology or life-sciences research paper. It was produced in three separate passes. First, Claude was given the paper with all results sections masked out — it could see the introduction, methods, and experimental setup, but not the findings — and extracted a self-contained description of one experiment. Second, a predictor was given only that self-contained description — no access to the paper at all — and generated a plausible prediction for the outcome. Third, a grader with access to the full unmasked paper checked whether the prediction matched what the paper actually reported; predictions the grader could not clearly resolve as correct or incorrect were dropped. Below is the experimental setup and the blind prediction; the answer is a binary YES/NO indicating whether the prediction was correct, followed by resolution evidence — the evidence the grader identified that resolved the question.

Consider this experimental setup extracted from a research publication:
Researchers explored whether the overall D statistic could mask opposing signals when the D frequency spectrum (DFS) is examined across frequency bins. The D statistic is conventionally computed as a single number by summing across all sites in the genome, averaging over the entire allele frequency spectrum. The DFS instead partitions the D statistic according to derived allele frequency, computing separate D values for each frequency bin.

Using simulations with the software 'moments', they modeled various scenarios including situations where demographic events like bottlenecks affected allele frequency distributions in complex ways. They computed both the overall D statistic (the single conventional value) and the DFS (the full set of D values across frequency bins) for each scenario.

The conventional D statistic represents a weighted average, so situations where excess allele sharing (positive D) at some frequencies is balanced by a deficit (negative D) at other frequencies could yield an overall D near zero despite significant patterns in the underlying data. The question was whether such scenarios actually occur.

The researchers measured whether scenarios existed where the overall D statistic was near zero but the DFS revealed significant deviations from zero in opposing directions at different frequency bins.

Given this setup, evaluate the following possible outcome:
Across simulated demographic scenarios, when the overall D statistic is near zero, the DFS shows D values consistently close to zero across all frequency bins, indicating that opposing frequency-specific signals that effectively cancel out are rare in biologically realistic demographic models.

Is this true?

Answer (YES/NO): NO